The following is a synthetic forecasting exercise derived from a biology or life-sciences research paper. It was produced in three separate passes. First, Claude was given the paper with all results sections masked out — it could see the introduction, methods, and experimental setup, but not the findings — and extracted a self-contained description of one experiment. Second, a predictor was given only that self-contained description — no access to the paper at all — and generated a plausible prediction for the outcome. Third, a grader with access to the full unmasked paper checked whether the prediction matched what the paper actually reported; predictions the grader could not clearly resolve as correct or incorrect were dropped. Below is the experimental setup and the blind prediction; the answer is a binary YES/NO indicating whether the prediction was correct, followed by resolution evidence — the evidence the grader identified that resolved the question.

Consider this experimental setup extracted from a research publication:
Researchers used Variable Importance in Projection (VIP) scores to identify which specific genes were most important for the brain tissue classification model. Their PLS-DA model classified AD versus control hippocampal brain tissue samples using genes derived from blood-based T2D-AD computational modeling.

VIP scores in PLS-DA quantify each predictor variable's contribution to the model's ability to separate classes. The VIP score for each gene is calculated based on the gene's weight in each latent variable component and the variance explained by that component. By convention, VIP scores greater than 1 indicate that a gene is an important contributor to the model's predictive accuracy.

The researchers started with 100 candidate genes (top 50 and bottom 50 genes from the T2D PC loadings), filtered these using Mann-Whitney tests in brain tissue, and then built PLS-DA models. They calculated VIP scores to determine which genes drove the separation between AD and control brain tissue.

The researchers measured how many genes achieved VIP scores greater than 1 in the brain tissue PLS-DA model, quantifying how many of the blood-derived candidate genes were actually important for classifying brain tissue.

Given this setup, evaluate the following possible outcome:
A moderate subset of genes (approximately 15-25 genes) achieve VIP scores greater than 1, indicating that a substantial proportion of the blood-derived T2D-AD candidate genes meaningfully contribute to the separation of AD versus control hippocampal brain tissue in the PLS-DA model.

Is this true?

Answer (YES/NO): NO